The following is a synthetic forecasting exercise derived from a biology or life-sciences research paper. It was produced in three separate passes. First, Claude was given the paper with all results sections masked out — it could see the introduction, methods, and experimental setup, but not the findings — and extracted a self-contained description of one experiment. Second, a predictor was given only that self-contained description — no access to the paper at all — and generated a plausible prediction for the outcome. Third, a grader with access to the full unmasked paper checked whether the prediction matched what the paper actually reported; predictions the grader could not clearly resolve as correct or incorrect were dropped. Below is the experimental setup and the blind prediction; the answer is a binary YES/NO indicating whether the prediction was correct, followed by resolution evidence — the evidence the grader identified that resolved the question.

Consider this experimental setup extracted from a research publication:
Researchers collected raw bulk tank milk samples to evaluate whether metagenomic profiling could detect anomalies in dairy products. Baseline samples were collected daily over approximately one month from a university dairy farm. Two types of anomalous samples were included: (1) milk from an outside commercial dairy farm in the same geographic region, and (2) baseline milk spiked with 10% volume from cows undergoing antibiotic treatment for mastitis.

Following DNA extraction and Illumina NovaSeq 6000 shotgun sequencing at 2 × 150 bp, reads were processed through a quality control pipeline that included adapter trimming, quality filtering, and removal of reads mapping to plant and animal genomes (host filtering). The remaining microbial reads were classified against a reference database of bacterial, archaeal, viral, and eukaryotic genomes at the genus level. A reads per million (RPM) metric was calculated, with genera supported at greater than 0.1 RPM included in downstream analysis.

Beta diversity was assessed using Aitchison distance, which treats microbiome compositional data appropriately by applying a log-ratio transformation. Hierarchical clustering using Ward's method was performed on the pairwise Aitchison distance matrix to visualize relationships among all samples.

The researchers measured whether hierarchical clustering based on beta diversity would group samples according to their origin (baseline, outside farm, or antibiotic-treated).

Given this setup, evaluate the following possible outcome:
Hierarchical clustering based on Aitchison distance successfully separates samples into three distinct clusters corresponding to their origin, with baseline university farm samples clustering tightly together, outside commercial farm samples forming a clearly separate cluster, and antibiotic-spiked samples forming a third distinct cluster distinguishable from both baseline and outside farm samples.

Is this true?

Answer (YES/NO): NO